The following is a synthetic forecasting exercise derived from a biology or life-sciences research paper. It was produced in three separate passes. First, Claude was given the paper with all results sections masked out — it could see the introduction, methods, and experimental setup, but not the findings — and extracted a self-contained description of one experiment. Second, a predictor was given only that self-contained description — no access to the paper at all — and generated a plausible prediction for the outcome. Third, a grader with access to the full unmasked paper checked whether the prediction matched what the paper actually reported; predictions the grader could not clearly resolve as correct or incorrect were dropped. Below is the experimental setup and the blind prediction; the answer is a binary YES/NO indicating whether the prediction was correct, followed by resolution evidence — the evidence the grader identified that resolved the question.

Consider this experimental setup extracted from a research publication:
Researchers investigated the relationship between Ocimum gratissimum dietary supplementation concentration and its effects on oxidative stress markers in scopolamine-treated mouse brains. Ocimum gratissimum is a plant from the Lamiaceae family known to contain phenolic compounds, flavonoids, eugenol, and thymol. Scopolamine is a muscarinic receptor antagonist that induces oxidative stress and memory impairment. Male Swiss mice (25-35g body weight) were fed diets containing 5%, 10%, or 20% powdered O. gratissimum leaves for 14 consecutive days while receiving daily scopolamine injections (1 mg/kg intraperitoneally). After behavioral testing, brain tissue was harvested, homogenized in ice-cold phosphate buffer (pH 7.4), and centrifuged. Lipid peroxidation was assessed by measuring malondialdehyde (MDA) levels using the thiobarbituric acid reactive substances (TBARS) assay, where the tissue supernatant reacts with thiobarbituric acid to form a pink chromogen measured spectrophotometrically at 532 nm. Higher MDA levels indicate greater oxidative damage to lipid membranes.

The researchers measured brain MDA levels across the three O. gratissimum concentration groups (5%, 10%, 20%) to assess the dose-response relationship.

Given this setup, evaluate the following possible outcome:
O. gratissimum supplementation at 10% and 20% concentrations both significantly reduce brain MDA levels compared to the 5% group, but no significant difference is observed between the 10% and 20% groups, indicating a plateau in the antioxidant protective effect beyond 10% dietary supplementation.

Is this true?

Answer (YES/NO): NO